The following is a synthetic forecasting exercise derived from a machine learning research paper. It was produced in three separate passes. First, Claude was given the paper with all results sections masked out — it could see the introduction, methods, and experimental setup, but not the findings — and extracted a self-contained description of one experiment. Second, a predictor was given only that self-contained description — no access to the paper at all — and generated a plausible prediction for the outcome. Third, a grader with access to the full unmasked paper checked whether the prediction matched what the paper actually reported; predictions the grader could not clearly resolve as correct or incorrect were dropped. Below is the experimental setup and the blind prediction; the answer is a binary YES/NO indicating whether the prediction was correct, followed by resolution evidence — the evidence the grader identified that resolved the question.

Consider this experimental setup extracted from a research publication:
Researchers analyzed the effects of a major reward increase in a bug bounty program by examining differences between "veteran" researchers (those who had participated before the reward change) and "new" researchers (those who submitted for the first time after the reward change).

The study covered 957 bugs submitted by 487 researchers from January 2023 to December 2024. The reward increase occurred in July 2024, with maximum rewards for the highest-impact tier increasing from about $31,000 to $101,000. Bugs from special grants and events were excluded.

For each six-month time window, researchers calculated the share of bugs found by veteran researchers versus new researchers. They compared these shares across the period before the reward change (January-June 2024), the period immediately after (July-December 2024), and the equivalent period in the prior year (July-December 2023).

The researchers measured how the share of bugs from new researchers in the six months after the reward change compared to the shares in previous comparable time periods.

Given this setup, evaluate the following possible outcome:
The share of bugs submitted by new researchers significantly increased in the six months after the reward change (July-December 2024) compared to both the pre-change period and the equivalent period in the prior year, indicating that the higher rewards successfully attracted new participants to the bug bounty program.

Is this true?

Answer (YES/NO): YES